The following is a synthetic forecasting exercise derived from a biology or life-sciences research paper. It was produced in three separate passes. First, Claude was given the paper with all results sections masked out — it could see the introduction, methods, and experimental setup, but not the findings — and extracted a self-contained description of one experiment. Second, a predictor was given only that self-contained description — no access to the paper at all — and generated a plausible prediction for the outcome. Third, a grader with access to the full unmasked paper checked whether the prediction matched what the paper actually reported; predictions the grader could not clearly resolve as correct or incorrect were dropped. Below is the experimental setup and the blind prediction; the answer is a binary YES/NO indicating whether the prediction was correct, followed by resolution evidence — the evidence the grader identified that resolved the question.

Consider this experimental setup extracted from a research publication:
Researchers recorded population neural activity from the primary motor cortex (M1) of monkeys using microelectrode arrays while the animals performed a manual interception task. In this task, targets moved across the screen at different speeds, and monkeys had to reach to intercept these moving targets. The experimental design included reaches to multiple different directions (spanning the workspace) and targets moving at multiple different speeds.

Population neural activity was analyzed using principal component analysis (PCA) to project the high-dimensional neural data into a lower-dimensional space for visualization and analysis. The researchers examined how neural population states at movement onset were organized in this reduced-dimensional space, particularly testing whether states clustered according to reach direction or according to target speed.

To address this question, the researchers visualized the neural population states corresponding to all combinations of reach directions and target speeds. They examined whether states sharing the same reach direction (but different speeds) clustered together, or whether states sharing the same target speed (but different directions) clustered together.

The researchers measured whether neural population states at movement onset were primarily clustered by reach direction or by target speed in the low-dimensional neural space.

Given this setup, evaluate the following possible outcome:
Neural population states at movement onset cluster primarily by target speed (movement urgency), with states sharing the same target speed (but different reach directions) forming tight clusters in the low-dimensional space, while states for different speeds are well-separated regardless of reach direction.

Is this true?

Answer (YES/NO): NO